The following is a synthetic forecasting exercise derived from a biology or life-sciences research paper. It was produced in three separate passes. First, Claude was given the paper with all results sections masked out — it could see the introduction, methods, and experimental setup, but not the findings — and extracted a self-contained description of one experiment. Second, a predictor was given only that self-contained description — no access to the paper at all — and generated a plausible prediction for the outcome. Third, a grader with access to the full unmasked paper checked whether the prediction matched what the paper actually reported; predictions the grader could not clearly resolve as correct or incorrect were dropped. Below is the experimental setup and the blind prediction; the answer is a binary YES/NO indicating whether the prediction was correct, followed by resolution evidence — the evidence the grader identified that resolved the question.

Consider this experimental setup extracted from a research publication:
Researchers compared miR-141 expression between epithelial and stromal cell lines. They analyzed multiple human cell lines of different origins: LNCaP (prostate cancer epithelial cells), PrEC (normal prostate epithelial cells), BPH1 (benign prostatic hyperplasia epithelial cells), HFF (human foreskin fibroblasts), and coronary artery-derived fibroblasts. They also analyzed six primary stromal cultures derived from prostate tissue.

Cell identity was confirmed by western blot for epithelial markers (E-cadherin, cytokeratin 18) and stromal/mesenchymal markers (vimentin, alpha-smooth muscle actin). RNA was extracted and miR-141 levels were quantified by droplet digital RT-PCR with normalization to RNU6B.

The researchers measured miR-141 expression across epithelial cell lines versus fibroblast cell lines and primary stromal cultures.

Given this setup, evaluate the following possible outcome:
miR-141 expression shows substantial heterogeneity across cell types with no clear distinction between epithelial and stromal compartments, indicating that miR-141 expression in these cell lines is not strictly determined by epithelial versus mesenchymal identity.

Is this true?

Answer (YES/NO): NO